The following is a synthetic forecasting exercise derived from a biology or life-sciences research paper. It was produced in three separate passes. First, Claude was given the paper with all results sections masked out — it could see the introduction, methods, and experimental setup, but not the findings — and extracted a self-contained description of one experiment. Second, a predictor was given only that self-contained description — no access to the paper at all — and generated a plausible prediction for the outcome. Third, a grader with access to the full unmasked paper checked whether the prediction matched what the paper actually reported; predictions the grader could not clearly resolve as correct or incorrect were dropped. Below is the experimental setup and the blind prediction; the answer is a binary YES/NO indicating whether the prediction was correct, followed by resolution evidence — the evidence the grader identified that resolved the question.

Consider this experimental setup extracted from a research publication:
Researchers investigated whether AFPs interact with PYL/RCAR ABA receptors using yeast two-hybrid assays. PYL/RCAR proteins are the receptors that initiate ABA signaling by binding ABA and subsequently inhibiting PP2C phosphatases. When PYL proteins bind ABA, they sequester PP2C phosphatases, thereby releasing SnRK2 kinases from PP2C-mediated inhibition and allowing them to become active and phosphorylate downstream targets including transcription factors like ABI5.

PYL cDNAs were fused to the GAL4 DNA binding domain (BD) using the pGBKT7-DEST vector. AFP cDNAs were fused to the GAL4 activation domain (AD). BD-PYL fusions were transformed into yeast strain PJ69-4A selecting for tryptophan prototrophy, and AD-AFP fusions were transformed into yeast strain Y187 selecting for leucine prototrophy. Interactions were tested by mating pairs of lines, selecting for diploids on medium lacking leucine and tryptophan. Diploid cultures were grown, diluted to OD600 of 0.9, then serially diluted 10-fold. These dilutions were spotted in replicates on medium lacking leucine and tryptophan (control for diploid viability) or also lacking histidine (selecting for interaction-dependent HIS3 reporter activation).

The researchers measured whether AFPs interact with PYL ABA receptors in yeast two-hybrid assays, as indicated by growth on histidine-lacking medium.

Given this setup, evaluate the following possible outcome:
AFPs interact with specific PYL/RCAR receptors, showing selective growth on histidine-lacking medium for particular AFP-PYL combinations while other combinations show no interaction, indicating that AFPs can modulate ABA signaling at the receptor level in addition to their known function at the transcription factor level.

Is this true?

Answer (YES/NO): YES